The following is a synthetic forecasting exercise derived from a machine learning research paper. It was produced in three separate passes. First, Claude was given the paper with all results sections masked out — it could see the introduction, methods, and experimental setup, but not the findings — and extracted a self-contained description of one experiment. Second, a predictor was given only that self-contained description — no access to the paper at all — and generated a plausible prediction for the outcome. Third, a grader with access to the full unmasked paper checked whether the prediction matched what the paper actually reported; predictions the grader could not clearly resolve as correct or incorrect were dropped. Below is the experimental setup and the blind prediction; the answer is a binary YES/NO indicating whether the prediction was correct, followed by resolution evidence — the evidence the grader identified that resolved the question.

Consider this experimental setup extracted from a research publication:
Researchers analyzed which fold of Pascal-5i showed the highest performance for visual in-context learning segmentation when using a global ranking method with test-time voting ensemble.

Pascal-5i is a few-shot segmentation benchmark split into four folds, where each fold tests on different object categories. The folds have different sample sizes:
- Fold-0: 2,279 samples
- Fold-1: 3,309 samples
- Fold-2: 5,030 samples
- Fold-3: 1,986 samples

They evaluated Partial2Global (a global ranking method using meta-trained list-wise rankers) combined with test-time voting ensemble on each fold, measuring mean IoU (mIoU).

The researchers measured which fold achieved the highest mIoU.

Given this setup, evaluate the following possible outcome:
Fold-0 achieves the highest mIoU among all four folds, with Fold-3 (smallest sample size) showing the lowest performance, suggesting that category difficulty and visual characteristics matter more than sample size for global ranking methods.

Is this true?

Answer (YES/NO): NO